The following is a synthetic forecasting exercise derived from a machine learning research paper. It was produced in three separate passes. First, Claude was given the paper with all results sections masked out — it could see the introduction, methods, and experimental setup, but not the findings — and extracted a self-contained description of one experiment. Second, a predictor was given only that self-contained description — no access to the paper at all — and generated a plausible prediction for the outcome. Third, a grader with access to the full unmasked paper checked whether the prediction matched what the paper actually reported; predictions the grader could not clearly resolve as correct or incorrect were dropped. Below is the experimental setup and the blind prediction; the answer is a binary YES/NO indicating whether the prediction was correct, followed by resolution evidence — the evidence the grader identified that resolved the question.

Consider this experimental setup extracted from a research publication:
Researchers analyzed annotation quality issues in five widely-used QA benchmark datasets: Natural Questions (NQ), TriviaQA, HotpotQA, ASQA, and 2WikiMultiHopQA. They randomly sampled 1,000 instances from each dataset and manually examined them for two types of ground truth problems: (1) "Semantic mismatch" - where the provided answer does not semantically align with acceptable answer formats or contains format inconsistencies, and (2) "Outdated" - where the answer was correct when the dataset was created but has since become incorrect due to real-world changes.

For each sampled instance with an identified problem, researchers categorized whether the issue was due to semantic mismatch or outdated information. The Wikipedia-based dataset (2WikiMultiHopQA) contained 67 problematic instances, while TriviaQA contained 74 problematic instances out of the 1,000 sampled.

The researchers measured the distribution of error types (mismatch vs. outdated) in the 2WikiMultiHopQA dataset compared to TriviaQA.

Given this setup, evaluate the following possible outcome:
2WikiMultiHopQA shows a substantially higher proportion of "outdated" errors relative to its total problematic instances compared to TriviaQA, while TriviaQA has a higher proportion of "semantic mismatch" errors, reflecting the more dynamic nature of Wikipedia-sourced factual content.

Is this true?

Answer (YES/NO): YES